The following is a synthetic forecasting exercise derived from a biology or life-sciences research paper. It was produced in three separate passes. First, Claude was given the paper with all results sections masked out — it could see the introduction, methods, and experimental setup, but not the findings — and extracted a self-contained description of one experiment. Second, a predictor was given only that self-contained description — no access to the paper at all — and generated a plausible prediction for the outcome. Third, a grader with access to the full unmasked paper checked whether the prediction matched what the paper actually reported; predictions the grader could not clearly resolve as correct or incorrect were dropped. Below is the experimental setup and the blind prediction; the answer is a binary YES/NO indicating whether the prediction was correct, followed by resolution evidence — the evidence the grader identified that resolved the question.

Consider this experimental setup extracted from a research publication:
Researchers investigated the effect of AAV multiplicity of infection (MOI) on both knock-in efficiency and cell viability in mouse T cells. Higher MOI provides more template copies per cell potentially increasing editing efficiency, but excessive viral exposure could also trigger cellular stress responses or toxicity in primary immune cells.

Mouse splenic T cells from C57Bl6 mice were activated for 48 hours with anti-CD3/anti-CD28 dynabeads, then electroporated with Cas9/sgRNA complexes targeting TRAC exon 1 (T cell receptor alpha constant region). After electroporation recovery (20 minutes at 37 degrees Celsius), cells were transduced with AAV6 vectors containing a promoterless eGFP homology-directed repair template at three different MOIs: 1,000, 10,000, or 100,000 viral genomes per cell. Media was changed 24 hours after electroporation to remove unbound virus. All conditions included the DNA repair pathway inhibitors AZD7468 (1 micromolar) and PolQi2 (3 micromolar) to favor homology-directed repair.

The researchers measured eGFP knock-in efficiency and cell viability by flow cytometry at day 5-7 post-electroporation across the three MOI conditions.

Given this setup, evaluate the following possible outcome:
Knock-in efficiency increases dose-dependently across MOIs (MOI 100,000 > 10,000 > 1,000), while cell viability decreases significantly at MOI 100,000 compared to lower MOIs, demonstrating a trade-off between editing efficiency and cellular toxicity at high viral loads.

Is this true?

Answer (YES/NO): NO